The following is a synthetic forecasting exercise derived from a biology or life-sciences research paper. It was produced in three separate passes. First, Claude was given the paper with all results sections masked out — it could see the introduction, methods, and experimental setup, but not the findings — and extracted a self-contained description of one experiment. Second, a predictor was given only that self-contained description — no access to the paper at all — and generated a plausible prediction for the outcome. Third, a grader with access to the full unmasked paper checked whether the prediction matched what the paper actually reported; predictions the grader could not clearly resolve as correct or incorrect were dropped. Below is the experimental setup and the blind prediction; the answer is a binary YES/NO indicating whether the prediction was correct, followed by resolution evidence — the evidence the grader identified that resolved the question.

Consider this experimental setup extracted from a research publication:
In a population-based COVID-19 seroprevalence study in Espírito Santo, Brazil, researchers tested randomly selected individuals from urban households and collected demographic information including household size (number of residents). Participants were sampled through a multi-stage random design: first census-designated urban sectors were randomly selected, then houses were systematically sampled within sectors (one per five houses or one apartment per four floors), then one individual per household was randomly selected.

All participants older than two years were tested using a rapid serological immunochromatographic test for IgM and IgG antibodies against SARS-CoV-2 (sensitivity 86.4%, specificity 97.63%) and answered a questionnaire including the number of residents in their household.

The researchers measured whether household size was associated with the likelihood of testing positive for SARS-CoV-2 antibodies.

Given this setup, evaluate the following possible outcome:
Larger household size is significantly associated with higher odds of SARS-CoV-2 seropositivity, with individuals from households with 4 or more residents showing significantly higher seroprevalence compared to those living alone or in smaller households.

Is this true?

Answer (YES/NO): NO